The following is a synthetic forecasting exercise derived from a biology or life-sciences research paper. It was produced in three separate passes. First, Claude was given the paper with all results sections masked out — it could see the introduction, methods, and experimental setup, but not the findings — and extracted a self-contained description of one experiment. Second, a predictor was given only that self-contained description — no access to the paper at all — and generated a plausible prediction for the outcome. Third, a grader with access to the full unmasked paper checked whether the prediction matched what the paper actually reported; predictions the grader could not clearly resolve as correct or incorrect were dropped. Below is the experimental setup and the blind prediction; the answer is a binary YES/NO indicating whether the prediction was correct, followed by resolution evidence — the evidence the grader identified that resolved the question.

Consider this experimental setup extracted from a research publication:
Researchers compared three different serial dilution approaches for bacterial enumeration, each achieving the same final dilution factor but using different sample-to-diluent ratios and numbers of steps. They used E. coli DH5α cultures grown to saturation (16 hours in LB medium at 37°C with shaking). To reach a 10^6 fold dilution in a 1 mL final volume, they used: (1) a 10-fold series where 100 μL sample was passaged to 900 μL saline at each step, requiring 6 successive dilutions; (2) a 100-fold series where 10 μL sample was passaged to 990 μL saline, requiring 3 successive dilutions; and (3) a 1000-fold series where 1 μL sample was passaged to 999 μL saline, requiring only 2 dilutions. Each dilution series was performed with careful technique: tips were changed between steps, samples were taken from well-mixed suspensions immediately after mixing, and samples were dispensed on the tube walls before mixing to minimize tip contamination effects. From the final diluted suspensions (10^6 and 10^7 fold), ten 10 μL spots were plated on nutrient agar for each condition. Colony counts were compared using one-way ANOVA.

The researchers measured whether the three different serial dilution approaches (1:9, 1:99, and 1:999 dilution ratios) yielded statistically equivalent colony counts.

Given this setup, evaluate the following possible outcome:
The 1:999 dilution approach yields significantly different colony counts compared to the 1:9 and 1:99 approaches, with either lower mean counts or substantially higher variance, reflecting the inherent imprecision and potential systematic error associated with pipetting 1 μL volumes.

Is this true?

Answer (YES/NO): NO